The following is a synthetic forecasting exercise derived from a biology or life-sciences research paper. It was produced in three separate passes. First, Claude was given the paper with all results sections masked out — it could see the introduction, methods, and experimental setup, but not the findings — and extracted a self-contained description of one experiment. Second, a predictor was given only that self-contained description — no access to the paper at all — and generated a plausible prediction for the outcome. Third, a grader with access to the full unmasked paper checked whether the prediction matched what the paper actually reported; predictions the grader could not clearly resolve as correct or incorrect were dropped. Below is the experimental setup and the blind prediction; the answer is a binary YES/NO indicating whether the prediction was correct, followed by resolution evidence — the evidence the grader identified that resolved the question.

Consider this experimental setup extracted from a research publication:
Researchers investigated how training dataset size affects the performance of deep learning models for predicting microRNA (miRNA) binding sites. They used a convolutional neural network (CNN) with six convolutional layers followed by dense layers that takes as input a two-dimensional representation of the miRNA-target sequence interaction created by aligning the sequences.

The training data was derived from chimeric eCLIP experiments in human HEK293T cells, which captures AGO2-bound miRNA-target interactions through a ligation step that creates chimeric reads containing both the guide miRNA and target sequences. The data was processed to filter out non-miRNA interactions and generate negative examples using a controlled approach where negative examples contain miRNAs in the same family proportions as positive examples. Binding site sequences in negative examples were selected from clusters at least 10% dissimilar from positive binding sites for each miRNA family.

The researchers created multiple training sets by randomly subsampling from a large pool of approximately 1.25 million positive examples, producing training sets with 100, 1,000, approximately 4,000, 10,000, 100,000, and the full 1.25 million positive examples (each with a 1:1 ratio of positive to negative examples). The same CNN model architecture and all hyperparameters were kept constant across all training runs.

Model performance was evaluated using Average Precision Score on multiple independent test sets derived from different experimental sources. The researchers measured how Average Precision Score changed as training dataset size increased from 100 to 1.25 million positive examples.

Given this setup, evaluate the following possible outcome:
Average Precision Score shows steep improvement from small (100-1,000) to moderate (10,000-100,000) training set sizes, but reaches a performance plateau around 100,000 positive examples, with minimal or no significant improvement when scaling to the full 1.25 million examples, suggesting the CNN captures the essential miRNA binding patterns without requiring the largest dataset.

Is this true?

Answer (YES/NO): NO